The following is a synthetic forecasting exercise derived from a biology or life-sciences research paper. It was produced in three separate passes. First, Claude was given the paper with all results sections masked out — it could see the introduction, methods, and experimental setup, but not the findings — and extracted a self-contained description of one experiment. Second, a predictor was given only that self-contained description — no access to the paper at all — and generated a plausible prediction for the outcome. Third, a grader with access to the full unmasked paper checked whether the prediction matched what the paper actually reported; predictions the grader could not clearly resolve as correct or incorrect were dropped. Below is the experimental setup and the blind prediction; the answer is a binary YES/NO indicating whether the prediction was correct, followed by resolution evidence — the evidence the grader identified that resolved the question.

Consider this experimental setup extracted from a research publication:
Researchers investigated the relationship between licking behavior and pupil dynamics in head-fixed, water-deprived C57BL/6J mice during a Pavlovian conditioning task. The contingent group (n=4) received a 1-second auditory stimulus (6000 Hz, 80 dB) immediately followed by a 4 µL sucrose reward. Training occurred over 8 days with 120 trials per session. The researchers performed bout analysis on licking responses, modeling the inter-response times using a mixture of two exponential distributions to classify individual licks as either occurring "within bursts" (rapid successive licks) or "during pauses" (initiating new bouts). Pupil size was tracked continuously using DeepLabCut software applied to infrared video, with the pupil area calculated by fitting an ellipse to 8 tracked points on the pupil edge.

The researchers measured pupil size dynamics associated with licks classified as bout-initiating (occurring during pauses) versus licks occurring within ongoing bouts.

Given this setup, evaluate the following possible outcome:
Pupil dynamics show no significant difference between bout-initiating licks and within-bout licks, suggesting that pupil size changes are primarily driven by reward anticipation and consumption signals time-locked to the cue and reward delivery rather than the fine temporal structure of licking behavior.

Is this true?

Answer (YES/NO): NO